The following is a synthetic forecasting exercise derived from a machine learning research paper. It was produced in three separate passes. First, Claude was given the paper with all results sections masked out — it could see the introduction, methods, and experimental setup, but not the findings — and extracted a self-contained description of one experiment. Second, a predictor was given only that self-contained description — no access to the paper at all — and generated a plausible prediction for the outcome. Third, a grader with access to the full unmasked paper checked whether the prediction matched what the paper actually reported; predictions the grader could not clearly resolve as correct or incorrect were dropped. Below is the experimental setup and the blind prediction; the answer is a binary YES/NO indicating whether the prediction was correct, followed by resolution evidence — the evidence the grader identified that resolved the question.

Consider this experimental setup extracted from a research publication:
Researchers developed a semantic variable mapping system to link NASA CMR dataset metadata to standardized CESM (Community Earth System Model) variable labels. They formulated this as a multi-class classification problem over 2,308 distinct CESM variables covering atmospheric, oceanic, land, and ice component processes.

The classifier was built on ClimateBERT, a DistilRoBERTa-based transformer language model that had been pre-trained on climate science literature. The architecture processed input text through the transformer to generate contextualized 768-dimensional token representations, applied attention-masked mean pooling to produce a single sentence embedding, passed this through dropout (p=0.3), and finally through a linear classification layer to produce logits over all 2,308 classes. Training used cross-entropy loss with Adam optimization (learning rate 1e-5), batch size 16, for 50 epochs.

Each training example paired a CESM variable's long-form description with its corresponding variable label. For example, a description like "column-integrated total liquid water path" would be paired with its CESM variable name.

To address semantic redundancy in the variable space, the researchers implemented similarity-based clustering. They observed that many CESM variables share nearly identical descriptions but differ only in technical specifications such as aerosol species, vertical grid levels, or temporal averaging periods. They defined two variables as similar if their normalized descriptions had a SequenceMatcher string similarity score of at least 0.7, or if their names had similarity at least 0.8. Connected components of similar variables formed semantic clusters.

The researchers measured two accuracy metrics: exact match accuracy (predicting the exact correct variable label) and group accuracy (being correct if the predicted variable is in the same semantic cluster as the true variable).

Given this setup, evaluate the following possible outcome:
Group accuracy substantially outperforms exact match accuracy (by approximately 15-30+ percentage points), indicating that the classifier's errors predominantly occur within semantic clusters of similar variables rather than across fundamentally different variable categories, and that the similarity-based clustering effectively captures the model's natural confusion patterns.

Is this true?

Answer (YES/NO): NO